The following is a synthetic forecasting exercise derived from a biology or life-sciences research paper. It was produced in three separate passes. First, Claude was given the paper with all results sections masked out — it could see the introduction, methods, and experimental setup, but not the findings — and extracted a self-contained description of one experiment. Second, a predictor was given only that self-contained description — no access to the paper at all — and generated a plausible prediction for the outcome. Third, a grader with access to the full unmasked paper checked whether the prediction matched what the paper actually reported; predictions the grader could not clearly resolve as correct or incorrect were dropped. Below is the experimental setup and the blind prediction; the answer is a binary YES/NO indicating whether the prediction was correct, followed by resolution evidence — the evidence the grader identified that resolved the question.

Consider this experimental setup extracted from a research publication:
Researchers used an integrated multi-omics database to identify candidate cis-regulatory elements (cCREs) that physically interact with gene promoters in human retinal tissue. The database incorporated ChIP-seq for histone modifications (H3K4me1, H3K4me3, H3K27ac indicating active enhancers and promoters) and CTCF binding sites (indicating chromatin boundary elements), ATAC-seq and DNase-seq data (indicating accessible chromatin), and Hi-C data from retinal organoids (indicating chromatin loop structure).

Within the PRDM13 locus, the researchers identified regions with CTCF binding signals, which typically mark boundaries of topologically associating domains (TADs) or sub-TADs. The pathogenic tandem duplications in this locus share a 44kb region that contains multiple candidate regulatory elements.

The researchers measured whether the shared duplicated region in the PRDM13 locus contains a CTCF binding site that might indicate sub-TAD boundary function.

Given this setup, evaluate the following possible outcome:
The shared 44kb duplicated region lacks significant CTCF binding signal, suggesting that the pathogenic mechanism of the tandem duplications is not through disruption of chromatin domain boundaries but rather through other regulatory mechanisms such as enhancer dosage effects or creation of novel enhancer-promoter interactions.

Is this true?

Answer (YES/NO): NO